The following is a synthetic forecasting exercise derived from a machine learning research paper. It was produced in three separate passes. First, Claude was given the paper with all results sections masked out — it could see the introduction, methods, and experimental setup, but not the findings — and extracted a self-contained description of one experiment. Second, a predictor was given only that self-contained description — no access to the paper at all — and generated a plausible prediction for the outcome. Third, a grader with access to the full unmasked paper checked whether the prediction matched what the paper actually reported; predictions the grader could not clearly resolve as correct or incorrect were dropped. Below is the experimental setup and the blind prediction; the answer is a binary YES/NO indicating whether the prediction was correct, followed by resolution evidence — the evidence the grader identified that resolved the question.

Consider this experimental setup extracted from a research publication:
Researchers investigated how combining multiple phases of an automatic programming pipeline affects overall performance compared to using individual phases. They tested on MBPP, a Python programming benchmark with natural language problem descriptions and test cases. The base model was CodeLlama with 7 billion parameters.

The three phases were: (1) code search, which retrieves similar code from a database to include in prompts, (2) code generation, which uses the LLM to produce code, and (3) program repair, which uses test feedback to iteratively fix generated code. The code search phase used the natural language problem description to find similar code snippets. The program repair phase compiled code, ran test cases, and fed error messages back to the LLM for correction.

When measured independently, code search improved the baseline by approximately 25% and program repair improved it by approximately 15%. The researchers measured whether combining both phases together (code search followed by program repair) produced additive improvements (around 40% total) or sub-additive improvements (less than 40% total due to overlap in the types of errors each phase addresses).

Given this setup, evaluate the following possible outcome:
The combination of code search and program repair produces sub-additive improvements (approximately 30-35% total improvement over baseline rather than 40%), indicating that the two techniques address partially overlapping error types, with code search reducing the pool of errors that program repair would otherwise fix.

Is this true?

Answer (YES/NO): YES